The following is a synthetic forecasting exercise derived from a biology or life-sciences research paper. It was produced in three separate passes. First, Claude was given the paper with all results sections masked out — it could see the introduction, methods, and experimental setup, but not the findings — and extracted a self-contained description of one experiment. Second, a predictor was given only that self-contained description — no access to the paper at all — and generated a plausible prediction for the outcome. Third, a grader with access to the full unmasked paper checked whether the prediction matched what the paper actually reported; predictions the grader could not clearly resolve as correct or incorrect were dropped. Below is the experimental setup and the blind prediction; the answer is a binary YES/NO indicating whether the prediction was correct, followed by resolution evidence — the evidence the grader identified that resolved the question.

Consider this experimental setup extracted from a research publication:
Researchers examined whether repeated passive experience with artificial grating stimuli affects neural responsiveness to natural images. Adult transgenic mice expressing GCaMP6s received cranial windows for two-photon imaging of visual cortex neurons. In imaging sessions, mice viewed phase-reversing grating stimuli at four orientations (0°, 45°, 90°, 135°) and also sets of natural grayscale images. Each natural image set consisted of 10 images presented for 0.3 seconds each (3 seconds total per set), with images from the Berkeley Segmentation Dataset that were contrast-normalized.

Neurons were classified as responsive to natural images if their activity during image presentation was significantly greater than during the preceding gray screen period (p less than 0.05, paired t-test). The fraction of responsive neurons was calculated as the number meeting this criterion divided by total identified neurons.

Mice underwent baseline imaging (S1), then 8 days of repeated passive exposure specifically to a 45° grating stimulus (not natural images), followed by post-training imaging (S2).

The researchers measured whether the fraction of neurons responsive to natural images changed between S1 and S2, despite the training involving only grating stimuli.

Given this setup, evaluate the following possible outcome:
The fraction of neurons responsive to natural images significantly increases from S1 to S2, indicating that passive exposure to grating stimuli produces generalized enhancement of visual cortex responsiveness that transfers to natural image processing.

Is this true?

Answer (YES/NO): NO